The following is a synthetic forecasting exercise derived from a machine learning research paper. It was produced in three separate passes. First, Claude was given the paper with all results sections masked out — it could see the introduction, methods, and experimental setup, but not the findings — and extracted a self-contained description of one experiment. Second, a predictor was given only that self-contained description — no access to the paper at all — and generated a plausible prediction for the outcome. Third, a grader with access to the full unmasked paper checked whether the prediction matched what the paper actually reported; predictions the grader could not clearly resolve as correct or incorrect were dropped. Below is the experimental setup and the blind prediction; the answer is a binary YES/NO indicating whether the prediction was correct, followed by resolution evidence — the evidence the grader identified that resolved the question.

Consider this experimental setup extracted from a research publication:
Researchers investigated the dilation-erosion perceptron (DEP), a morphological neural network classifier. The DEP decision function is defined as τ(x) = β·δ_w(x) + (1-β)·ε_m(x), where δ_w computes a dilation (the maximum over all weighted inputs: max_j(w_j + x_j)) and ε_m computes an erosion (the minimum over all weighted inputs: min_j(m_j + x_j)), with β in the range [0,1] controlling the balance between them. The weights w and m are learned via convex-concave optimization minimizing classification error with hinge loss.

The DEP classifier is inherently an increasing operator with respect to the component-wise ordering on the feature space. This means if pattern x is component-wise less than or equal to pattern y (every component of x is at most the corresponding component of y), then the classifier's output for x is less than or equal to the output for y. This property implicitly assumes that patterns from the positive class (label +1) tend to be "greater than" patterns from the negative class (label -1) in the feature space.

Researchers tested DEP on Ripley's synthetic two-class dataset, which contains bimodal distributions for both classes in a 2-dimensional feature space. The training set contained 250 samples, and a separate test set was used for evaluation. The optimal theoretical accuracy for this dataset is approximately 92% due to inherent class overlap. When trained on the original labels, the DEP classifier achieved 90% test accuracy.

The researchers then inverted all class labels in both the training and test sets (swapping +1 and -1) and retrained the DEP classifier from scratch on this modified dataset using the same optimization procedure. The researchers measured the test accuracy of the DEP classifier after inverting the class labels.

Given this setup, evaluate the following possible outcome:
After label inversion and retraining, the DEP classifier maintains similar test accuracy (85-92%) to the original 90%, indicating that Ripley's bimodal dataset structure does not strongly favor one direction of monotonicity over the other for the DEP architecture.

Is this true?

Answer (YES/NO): NO